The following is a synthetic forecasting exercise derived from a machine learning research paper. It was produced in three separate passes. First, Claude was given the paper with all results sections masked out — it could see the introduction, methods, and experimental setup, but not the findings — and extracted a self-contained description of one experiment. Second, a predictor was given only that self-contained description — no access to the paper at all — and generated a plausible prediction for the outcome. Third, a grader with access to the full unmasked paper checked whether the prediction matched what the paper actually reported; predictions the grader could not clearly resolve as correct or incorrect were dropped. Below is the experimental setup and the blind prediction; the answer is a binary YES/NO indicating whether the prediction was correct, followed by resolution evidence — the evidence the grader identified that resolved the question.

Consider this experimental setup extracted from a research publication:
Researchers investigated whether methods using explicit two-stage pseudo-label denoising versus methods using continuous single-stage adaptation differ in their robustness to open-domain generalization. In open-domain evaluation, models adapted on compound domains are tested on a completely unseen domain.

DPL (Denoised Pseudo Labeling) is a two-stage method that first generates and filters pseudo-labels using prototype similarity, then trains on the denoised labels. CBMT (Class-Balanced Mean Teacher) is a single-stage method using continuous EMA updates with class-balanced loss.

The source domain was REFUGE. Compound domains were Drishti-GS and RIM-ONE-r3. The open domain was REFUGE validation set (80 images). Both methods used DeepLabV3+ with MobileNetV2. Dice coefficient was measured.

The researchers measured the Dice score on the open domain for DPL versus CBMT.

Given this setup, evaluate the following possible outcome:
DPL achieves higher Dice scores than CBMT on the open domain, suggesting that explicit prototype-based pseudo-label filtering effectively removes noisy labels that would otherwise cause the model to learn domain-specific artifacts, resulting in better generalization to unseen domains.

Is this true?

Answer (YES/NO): YES